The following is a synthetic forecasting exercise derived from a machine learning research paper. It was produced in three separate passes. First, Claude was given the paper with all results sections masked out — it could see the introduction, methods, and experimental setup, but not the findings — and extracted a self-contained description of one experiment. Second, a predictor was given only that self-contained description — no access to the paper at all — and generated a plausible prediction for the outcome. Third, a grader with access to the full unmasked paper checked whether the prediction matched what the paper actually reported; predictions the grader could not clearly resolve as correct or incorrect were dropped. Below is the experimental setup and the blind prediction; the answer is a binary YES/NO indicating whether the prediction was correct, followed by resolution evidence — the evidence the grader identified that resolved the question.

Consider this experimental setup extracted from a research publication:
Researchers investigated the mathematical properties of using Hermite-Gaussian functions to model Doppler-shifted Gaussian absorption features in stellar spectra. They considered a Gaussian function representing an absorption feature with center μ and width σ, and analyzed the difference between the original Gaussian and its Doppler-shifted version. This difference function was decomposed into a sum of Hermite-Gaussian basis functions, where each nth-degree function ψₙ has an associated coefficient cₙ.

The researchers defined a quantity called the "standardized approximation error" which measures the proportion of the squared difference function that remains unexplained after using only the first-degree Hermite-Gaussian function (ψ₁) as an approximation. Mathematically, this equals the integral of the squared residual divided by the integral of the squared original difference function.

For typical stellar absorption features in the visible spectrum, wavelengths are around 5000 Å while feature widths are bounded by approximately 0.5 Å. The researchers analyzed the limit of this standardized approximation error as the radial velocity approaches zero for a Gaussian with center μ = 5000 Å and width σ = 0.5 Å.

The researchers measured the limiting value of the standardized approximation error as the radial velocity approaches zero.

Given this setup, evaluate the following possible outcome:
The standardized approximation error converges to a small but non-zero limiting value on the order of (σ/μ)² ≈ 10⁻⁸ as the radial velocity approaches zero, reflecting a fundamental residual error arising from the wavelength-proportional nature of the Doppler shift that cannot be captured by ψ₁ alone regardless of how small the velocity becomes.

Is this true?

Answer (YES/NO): YES